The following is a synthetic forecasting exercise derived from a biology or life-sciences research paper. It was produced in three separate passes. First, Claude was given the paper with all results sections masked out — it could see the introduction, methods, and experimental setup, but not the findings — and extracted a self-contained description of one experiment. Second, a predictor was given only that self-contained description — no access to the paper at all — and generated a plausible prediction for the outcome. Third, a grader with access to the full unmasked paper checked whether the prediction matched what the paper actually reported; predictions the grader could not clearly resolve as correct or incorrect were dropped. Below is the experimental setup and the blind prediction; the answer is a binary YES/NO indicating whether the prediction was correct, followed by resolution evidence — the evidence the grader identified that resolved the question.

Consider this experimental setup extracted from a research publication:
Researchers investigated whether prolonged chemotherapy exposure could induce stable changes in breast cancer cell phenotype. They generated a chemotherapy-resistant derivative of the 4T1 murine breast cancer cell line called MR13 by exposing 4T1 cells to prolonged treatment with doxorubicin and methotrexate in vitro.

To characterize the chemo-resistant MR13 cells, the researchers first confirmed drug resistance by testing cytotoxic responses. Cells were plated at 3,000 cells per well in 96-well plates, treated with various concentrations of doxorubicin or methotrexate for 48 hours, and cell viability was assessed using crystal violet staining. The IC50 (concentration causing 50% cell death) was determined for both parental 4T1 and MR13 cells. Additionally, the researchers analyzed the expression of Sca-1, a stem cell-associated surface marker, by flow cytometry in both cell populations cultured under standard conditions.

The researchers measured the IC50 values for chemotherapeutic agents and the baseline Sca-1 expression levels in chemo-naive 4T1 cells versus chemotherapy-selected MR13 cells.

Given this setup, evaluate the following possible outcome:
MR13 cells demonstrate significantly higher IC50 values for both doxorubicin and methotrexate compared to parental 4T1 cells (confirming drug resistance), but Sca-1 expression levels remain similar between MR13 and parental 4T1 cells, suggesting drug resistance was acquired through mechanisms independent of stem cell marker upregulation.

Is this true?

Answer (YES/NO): NO